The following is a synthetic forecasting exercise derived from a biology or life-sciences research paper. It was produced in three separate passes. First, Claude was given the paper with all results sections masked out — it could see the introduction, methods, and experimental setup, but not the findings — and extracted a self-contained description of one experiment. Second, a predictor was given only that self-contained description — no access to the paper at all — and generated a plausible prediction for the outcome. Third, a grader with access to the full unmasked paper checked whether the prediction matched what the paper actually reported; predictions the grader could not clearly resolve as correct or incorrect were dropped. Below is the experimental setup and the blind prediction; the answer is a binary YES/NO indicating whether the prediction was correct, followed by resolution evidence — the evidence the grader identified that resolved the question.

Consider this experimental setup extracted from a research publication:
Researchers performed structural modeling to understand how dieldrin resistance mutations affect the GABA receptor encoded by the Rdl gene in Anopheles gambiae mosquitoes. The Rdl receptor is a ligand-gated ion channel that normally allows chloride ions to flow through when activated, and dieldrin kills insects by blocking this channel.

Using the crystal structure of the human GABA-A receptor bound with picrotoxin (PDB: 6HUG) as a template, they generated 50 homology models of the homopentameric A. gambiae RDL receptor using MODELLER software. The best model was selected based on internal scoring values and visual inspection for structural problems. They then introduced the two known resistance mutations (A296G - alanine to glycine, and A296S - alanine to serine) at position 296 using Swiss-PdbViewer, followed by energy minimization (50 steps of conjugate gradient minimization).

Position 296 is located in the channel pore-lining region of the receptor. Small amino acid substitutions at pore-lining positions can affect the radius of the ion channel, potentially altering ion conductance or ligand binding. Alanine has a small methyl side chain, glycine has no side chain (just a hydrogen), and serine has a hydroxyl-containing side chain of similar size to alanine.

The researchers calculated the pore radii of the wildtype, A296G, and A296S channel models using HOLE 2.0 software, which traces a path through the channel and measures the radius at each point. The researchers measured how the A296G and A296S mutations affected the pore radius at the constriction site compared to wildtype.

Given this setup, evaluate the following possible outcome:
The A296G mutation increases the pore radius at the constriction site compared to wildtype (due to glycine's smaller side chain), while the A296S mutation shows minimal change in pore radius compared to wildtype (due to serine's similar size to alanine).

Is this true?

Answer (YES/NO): NO